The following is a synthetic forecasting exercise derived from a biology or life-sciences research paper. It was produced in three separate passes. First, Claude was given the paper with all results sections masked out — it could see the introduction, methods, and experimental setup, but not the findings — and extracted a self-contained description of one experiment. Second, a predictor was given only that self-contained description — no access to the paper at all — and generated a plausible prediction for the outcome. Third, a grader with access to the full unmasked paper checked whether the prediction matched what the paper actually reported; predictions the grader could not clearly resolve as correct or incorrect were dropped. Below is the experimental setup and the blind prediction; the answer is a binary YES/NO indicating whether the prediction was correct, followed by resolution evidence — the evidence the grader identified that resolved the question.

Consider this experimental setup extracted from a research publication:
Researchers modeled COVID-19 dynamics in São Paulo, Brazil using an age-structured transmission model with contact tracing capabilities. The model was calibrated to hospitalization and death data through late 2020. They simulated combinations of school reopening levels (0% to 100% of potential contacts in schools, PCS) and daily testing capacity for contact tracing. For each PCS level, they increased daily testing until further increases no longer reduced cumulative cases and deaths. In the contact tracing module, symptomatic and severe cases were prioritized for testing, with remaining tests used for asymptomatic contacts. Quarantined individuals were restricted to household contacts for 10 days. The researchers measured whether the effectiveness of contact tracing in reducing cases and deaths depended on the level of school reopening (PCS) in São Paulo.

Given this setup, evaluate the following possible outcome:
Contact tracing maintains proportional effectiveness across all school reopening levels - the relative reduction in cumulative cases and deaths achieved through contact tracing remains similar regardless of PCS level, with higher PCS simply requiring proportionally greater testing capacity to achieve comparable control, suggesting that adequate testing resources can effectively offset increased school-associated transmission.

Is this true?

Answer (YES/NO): NO